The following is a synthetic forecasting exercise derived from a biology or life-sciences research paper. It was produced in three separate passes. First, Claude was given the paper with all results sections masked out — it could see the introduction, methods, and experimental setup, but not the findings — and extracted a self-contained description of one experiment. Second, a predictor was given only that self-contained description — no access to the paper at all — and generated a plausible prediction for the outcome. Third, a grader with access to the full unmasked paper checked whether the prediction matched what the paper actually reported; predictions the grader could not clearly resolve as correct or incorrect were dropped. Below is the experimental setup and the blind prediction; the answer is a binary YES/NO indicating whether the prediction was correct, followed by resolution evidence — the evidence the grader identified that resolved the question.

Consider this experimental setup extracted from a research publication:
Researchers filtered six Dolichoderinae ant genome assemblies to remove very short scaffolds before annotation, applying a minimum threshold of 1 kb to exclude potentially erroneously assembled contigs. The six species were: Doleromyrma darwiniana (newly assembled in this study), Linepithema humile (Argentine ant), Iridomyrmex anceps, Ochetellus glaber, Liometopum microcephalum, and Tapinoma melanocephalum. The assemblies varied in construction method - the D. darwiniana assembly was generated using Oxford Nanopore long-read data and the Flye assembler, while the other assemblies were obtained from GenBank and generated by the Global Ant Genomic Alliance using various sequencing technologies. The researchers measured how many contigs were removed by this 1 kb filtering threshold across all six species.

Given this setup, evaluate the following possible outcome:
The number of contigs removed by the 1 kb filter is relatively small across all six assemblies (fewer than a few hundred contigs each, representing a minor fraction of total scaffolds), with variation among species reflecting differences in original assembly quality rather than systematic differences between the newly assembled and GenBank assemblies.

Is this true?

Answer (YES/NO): YES